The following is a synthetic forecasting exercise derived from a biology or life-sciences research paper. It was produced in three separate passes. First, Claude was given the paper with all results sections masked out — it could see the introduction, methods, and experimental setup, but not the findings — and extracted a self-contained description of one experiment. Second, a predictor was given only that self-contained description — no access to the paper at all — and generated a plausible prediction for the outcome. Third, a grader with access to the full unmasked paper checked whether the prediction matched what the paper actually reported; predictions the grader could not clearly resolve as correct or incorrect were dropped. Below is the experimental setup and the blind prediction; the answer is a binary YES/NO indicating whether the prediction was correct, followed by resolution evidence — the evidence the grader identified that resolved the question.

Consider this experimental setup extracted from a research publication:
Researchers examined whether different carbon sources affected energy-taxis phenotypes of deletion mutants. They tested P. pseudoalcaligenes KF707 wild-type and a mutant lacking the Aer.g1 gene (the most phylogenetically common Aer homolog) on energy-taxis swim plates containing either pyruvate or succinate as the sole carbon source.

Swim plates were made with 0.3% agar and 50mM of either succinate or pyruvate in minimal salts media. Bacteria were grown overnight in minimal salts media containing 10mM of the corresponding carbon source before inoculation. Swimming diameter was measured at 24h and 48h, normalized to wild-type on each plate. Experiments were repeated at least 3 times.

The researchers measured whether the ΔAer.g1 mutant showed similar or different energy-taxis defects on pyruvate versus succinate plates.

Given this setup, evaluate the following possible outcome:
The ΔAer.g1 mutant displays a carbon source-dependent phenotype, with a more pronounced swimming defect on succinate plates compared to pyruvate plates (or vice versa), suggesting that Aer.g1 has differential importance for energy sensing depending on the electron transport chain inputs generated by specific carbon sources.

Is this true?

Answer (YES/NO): NO